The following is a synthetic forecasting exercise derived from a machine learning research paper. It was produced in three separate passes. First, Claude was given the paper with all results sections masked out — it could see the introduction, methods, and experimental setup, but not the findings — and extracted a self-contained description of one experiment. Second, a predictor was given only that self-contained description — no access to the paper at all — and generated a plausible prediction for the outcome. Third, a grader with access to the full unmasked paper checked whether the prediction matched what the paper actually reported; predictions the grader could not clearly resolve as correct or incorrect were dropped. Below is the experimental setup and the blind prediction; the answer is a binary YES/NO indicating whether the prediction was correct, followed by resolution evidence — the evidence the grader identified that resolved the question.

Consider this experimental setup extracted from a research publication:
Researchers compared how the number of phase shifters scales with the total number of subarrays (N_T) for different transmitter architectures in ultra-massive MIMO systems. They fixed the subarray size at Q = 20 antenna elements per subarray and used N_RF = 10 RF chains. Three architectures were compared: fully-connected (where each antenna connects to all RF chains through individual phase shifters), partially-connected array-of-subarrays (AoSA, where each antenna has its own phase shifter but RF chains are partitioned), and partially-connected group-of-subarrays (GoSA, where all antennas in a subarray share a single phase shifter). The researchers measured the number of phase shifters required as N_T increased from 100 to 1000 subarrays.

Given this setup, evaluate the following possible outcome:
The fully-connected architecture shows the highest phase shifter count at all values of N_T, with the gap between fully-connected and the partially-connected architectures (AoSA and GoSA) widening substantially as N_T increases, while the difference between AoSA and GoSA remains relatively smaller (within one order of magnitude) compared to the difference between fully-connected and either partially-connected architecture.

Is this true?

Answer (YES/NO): YES